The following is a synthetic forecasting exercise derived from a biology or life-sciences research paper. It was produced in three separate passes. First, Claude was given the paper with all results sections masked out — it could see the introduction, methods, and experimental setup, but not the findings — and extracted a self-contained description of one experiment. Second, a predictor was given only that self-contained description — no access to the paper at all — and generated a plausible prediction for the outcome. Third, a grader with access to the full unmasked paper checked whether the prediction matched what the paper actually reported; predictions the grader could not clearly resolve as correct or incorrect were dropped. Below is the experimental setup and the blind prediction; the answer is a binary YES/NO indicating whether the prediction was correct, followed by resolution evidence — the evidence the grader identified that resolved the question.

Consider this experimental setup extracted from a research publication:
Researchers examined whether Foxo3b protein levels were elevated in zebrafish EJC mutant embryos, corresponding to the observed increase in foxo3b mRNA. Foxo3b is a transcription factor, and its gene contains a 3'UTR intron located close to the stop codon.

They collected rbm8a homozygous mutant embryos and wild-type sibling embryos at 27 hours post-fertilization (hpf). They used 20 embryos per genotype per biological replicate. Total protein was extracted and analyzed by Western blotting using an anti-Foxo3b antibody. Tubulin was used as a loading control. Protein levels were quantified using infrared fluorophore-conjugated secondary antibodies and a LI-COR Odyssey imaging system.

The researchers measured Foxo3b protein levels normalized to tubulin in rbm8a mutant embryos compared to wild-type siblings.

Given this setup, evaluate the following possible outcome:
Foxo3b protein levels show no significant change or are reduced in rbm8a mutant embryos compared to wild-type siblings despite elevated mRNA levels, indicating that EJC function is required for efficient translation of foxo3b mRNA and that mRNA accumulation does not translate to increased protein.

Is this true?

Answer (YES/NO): NO